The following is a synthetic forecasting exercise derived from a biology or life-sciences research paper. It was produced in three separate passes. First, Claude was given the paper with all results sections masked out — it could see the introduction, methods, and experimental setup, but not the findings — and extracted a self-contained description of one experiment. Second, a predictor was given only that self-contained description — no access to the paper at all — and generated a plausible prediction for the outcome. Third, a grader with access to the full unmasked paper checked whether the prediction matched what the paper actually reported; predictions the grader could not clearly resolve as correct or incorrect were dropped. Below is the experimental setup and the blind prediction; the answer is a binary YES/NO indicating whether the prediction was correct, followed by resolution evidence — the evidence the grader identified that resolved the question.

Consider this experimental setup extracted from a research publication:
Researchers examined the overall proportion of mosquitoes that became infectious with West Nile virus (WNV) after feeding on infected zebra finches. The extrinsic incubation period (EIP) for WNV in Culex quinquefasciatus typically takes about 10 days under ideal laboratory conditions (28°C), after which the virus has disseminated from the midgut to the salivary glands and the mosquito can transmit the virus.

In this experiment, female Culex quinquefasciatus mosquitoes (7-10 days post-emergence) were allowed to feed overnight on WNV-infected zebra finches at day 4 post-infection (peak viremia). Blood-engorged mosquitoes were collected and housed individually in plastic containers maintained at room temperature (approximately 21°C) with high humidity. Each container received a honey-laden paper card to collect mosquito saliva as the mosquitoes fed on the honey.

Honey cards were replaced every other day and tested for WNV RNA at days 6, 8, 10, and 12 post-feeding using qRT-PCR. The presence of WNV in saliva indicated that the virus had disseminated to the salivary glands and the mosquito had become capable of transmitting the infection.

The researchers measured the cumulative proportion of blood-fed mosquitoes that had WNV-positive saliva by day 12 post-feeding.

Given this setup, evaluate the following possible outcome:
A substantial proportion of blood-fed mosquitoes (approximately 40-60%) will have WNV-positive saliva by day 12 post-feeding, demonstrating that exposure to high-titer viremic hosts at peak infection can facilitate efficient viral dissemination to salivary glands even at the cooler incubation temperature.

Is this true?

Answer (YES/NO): NO